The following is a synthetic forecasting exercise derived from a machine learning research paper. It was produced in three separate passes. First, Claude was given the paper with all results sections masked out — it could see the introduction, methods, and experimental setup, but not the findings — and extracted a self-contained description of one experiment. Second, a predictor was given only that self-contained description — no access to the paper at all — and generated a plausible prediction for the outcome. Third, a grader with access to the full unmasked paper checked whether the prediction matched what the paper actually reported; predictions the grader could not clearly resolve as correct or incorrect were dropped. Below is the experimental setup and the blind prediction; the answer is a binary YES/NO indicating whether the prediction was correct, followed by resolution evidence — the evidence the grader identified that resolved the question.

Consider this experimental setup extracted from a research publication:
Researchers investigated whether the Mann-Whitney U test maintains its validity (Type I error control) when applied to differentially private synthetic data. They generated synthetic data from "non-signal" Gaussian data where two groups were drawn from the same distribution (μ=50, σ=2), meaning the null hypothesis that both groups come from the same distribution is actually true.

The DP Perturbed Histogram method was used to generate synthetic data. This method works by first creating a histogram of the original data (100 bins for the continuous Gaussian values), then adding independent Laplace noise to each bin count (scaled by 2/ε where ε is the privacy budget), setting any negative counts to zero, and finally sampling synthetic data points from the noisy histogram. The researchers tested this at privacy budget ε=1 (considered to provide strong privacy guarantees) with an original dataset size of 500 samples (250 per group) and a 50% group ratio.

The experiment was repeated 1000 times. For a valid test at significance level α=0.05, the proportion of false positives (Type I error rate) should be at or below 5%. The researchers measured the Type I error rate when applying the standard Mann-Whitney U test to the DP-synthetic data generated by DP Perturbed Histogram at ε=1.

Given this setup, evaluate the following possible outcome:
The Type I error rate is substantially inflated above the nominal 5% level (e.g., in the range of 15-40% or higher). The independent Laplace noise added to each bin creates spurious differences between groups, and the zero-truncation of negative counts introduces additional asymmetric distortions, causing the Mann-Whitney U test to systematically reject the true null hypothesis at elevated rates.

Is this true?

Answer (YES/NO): YES